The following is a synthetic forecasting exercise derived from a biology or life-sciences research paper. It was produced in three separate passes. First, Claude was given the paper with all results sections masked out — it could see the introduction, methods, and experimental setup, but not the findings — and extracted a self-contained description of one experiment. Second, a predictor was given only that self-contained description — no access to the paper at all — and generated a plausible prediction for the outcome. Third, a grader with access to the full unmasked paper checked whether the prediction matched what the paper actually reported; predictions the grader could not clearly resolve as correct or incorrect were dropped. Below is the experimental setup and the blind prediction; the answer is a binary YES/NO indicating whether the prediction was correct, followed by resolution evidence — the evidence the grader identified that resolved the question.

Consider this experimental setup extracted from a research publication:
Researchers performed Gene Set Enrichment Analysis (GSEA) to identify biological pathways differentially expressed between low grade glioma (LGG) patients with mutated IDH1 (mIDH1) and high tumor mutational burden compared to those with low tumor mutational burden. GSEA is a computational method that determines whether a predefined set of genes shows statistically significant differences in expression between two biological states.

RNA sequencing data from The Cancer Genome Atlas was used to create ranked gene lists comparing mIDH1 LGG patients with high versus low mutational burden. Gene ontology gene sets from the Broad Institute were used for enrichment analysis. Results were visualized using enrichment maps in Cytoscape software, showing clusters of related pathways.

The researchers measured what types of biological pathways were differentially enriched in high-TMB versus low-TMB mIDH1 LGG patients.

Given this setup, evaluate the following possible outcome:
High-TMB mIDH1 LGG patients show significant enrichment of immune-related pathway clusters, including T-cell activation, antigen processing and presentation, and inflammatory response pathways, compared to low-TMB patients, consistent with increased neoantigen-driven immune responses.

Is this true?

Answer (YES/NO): NO